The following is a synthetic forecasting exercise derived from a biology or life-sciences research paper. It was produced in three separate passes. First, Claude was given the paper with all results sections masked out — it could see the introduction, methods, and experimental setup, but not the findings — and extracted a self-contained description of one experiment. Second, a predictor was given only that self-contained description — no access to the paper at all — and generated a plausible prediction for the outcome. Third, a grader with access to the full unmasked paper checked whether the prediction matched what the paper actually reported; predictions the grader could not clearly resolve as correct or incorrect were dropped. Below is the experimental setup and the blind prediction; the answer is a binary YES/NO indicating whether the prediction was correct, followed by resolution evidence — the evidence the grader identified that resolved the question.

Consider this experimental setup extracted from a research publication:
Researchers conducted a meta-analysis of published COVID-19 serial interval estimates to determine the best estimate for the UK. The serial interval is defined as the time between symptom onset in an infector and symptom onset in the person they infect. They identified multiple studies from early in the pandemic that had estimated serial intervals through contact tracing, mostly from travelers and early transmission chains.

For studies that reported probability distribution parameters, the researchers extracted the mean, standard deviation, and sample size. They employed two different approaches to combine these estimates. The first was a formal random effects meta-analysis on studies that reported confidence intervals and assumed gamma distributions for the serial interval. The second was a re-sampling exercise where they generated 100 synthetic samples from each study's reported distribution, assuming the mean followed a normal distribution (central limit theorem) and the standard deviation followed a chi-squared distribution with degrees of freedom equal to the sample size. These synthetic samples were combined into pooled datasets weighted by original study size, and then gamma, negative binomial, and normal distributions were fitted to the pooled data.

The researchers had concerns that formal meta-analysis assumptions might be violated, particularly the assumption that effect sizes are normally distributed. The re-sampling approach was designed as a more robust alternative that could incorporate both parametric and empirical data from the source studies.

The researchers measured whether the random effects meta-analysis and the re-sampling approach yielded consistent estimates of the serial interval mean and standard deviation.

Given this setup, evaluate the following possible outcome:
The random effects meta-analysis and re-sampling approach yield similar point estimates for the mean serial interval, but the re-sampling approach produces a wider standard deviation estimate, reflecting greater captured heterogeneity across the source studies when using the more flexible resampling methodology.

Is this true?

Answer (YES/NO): NO